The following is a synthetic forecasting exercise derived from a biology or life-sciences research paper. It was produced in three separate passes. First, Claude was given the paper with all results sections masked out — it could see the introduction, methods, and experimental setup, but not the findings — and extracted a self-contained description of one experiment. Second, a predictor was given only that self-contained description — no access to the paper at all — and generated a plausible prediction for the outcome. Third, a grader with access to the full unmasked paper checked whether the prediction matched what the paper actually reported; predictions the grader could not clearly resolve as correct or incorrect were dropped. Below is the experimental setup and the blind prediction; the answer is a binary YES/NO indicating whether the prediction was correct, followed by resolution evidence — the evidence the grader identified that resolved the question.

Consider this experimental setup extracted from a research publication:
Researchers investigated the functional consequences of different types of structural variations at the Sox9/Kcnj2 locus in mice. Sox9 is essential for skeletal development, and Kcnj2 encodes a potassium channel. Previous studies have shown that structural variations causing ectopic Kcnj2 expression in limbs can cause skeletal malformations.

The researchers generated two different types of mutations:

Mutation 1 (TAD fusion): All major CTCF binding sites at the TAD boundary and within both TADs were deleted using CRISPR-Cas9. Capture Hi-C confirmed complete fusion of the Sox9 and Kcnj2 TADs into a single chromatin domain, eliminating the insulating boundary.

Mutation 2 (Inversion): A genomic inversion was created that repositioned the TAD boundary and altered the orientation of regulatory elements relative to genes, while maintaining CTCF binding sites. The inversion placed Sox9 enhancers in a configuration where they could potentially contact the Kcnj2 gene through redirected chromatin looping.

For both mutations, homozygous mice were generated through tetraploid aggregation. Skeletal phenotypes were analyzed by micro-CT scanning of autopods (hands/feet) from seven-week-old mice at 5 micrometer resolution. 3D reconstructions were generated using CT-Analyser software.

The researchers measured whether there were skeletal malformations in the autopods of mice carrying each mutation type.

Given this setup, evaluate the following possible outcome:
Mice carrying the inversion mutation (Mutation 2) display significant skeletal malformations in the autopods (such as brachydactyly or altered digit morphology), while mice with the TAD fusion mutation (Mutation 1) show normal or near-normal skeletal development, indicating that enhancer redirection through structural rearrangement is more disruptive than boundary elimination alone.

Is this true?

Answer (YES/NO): YES